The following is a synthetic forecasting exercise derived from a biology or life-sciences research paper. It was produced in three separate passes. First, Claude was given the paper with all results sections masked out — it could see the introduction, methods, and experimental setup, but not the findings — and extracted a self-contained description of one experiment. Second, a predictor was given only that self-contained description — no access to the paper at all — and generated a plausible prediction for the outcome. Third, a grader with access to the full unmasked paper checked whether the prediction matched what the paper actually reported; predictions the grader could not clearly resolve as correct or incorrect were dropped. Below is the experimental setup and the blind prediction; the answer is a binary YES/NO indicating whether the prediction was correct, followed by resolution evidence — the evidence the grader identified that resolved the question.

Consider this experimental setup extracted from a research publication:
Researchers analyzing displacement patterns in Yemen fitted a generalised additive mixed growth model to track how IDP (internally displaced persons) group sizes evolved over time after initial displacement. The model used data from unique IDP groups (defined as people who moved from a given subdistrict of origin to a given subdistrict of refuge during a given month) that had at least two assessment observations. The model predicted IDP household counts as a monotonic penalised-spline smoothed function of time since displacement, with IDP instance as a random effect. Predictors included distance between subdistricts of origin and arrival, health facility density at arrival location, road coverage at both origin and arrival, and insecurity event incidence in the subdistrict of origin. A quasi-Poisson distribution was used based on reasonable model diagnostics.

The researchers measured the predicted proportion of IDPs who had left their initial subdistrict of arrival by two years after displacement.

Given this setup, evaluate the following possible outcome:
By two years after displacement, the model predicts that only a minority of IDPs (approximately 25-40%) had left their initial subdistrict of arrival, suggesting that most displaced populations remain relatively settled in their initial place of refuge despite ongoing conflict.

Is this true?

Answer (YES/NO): NO